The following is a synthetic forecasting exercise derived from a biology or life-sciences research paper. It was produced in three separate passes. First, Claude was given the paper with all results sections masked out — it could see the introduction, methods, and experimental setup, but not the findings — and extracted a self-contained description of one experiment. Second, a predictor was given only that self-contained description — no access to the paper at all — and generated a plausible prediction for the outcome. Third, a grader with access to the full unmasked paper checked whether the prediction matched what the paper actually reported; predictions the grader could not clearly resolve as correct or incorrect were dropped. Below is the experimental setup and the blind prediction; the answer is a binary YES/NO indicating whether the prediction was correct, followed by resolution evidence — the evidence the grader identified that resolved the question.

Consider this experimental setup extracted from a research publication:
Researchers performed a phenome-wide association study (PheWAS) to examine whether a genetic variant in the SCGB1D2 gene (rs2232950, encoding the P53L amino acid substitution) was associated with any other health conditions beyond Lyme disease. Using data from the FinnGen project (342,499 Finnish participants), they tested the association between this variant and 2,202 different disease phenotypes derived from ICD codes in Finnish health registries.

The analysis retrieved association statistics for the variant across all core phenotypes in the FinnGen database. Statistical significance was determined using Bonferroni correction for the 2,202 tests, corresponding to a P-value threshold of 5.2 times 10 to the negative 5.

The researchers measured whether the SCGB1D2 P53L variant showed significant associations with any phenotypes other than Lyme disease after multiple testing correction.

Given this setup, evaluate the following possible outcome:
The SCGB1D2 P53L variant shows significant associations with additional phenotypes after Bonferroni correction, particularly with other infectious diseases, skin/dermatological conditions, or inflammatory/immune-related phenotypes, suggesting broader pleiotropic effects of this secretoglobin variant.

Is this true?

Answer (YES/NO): NO